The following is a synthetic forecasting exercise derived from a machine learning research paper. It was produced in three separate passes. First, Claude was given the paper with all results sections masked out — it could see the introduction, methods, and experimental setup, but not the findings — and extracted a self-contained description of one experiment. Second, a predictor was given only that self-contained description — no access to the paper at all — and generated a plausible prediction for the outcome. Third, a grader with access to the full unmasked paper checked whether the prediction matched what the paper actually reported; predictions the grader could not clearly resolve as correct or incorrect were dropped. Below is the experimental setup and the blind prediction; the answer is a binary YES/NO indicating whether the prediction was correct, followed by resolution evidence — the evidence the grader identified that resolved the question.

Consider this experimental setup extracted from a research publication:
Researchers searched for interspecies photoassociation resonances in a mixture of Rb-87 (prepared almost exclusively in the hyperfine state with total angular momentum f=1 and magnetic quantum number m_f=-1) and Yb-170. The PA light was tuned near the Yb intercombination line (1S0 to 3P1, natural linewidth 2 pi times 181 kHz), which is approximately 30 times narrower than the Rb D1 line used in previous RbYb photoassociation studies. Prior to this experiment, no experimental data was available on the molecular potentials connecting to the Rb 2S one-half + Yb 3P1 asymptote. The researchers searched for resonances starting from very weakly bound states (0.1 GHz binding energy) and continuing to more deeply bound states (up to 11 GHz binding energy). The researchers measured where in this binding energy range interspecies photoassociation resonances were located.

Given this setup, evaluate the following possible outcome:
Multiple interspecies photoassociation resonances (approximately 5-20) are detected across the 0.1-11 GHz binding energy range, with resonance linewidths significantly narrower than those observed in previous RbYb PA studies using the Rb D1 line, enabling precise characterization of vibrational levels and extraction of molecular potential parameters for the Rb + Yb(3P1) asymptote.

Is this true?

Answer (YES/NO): NO